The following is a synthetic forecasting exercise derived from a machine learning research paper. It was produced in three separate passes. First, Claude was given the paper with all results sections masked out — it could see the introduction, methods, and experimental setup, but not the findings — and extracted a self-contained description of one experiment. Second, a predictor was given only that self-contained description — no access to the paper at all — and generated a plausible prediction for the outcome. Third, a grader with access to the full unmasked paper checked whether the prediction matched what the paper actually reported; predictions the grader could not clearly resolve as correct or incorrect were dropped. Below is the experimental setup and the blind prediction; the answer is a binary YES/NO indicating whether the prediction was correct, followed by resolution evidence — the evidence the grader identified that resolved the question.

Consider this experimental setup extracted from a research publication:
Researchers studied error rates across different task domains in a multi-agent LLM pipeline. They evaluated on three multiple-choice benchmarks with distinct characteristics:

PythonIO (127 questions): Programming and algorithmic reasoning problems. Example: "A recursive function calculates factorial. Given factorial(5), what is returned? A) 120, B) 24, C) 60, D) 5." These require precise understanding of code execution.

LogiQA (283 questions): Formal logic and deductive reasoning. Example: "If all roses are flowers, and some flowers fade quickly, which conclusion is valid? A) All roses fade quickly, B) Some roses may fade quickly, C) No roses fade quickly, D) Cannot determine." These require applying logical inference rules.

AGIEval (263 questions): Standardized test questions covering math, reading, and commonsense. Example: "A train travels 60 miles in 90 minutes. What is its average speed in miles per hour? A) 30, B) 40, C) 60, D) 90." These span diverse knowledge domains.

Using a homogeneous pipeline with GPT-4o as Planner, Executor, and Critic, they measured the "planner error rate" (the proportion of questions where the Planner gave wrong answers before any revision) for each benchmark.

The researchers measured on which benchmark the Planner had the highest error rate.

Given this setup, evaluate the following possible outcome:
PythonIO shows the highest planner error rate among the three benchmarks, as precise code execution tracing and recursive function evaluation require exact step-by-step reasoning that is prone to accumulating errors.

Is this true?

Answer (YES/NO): NO